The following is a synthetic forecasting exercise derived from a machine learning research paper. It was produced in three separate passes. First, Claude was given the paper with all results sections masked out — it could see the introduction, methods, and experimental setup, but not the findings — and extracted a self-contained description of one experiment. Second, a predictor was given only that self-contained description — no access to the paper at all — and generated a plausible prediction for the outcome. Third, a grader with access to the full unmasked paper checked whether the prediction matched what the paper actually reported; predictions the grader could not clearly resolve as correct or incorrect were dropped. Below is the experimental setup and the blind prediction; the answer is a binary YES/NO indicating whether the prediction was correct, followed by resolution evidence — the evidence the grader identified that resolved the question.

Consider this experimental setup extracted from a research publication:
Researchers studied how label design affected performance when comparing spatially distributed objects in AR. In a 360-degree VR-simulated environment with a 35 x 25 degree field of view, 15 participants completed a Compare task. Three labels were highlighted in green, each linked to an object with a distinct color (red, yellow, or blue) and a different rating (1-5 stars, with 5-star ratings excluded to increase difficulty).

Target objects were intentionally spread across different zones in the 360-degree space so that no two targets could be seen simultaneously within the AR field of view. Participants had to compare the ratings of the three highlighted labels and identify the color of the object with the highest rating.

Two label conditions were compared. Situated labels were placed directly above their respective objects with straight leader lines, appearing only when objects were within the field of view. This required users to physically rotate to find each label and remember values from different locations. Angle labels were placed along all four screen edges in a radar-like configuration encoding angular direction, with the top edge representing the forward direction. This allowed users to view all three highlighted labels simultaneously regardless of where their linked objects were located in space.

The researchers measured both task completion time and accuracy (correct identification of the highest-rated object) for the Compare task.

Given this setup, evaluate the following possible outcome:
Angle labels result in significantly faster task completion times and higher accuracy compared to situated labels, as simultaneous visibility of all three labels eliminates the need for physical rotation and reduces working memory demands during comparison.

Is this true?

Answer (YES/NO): NO